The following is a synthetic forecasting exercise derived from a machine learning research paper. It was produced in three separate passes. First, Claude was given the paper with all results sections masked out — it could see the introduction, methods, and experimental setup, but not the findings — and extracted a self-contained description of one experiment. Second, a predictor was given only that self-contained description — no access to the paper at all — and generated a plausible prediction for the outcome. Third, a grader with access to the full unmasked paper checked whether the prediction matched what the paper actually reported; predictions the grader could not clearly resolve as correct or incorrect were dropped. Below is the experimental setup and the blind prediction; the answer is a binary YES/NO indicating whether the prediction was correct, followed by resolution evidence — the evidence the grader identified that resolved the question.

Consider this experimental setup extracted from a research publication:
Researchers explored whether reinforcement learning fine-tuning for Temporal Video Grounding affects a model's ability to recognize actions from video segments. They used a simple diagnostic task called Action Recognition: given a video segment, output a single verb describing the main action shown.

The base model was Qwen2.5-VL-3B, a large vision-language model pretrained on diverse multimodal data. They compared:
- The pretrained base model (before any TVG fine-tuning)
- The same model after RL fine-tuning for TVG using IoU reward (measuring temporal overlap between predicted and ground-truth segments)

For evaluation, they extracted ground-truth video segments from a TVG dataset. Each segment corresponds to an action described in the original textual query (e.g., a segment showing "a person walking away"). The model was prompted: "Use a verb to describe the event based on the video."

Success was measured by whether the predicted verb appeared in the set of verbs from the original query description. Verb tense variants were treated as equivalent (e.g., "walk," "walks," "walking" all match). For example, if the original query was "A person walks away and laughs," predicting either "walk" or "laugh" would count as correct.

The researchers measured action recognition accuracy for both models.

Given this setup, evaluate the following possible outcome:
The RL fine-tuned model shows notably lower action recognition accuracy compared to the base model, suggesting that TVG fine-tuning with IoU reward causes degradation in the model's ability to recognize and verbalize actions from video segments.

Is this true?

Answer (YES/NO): YES